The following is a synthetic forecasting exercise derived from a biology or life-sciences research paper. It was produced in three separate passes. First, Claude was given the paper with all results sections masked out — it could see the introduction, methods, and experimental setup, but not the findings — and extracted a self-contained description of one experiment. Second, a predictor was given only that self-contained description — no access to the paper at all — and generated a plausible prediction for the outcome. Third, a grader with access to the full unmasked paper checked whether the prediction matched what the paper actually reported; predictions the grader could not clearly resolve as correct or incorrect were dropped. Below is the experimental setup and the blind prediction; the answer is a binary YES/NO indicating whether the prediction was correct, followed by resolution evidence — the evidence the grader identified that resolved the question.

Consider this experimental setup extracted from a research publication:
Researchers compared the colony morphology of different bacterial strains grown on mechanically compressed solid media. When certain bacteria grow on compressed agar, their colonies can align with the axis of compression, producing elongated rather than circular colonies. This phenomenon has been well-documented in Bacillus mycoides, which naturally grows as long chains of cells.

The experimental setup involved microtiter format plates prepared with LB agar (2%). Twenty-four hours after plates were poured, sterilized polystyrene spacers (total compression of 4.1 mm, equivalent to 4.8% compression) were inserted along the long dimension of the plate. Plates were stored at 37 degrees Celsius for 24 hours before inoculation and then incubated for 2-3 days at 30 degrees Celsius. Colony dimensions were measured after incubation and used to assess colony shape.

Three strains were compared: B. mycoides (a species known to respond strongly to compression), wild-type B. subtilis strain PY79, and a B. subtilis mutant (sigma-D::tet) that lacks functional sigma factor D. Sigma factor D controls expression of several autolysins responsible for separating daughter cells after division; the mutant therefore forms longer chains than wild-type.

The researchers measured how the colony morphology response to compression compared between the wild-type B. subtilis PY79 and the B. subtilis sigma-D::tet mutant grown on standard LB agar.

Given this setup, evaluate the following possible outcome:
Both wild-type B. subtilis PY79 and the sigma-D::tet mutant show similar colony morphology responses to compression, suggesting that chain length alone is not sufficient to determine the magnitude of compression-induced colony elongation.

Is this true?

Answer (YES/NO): NO